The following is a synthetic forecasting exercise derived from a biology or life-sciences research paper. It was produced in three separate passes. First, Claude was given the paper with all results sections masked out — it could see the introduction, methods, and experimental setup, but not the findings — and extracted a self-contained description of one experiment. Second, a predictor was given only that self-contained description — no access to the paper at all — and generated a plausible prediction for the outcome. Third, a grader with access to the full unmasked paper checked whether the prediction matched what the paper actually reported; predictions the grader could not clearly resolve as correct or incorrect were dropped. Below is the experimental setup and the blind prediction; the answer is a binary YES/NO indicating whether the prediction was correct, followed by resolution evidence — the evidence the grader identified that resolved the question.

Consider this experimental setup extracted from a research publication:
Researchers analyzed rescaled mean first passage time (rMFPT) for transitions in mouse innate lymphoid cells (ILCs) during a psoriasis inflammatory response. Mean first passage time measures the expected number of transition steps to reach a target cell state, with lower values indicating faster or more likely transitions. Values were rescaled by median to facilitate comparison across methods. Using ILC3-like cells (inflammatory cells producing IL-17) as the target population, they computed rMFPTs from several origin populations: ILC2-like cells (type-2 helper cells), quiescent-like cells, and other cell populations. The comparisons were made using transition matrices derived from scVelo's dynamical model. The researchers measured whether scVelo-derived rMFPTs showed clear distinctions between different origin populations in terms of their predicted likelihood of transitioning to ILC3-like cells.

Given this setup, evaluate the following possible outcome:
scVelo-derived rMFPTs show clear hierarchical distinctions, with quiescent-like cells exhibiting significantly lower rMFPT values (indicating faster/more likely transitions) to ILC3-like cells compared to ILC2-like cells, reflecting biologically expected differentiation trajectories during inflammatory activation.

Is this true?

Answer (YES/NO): NO